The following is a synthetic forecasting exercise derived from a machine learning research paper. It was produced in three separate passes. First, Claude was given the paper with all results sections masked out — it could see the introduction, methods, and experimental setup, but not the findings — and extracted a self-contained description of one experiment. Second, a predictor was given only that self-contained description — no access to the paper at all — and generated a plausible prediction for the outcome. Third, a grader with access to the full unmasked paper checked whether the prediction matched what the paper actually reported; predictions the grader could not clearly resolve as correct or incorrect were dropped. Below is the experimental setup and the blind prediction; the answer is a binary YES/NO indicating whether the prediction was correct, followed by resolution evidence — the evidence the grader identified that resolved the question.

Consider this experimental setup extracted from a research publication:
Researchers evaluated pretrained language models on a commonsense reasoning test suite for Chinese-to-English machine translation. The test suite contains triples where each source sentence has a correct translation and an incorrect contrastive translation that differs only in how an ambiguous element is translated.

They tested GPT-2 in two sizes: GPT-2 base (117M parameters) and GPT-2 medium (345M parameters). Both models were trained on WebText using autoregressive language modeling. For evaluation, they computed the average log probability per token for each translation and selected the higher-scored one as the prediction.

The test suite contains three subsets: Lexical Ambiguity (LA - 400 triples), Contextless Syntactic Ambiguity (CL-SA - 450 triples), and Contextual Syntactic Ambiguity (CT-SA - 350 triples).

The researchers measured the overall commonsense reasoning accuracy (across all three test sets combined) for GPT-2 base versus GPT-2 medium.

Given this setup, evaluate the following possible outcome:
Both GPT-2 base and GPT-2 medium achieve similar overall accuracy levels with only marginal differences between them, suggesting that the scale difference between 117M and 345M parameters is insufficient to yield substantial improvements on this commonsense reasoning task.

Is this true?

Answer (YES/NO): YES